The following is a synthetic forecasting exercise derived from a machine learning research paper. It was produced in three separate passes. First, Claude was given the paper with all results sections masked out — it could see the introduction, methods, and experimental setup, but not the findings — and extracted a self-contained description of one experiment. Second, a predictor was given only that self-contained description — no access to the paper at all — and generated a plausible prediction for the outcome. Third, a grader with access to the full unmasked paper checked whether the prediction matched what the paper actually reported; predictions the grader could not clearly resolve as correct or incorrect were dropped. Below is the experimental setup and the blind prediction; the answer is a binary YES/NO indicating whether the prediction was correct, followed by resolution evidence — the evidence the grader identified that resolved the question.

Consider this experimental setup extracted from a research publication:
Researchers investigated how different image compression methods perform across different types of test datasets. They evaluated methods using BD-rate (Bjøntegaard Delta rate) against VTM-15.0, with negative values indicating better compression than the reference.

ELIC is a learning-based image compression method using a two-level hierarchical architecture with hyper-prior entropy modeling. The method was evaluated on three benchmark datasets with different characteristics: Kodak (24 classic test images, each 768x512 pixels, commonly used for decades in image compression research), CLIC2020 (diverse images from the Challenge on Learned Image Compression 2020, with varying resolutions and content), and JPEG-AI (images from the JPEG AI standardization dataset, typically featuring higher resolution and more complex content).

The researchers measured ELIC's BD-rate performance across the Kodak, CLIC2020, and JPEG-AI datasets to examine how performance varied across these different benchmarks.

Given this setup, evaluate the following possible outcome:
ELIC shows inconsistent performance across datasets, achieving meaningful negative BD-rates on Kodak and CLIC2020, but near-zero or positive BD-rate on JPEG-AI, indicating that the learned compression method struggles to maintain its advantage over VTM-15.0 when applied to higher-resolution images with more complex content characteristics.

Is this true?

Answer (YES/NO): NO